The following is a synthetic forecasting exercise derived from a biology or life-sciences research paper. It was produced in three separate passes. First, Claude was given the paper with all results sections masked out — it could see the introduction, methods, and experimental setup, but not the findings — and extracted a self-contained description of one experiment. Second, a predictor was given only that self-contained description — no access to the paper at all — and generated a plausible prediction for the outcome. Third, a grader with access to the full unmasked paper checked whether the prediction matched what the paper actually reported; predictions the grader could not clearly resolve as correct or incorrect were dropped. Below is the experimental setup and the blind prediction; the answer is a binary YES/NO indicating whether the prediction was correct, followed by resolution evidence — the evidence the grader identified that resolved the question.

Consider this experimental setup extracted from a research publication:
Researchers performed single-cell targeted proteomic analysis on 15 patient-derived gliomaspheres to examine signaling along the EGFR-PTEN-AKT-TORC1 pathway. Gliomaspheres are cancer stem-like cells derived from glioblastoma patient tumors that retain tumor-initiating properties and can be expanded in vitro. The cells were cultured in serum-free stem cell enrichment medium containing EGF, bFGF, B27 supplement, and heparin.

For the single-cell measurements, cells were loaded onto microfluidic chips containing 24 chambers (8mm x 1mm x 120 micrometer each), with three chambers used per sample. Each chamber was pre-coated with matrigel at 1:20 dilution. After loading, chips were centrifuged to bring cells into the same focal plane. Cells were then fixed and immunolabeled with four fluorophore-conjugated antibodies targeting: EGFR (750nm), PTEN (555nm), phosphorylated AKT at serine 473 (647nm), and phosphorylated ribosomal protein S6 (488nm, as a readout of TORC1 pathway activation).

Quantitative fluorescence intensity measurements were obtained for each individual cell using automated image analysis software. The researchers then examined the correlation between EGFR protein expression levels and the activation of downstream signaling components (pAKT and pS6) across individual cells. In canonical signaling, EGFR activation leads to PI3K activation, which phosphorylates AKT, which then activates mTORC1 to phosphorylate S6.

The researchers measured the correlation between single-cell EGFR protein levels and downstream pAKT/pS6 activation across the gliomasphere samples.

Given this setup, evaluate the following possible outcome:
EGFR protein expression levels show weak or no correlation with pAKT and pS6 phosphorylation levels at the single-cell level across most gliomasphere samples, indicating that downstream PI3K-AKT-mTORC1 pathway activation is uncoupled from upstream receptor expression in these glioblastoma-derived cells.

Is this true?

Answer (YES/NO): YES